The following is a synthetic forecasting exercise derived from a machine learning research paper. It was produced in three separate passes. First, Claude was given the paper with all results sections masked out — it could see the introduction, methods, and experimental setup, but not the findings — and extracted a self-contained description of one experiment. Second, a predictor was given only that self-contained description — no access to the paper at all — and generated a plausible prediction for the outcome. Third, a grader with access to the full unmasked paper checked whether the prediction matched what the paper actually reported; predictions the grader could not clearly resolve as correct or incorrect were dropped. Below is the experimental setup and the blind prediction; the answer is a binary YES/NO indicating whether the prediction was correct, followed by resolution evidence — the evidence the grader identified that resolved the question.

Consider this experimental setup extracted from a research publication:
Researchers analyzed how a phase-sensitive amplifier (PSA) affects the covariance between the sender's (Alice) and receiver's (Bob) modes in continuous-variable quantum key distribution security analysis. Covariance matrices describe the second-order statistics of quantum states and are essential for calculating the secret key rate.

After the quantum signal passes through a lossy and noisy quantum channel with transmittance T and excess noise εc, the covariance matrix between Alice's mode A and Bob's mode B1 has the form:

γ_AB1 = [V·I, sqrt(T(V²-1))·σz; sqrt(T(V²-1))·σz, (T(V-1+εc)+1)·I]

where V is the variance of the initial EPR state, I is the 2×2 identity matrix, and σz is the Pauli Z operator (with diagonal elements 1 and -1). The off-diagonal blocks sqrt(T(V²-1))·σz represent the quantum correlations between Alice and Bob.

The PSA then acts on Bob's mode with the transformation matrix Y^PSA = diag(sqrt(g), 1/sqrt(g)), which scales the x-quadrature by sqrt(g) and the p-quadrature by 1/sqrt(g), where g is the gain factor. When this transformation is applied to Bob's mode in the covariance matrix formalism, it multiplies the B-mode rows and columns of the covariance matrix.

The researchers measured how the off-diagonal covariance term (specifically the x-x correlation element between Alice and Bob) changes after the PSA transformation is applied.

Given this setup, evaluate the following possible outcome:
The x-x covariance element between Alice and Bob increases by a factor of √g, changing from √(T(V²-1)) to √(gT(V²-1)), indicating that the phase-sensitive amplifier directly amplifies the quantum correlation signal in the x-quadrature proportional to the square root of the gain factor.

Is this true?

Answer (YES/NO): YES